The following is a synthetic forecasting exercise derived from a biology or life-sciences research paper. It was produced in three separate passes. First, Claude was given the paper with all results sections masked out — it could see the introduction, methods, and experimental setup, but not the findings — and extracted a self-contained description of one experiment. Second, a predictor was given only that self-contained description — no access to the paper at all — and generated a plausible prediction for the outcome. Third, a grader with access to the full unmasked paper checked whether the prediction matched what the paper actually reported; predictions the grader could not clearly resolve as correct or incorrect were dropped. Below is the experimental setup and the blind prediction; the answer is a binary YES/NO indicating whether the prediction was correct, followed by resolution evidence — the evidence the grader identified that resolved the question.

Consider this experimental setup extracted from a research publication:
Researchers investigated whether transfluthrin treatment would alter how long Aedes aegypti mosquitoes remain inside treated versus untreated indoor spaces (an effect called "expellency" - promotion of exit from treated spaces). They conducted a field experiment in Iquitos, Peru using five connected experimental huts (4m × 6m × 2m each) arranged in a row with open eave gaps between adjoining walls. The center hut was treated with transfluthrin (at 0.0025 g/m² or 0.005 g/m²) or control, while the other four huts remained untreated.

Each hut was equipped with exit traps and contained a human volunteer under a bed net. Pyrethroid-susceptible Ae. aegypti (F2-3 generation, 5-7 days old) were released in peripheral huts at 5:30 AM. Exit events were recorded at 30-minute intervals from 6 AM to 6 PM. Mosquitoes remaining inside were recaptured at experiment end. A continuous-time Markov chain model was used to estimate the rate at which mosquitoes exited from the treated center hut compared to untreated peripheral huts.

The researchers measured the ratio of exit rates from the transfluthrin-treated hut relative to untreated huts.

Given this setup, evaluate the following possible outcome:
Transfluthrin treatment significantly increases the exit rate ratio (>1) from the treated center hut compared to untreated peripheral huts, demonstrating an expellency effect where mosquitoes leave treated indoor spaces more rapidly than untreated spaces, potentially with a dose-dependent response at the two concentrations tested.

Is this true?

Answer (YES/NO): NO